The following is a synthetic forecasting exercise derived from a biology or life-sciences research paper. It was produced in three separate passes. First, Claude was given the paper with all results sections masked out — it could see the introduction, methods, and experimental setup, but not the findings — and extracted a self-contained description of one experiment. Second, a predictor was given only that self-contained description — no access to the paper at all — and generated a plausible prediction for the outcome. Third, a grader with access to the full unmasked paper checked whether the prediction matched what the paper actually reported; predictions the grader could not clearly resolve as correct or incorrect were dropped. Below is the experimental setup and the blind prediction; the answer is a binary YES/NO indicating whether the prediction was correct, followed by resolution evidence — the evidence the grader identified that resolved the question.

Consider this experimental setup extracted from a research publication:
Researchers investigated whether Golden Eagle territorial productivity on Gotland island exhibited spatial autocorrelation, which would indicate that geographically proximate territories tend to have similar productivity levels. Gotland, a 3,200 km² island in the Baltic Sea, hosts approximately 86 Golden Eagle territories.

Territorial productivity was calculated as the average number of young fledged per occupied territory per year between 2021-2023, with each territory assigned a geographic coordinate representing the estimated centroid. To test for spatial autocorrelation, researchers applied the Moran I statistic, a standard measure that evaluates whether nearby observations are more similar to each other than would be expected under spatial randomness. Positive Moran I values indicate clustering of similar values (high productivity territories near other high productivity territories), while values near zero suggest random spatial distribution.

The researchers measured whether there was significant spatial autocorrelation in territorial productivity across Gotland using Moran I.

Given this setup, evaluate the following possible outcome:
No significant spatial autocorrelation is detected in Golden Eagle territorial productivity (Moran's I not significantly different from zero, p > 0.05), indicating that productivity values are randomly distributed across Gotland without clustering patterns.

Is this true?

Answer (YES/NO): YES